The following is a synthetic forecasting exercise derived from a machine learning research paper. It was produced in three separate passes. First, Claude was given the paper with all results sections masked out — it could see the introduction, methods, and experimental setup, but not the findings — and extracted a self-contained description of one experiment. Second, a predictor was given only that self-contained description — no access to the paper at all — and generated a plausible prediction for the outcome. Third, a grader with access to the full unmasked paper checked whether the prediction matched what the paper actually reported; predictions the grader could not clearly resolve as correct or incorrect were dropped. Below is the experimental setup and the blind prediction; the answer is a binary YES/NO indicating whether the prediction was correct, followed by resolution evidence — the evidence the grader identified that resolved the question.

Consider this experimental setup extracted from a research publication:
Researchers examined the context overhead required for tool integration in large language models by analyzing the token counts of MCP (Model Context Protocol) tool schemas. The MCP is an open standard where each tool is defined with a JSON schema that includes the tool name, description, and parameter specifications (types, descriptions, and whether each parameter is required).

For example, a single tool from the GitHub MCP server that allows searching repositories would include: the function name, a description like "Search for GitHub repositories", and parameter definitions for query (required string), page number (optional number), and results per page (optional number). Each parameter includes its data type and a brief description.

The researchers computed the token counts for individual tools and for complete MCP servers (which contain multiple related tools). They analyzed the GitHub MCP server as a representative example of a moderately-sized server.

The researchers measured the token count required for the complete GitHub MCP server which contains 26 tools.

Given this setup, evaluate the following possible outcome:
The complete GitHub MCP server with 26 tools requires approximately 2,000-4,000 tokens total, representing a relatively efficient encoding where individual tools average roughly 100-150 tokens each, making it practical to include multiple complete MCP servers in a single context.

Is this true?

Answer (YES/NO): NO